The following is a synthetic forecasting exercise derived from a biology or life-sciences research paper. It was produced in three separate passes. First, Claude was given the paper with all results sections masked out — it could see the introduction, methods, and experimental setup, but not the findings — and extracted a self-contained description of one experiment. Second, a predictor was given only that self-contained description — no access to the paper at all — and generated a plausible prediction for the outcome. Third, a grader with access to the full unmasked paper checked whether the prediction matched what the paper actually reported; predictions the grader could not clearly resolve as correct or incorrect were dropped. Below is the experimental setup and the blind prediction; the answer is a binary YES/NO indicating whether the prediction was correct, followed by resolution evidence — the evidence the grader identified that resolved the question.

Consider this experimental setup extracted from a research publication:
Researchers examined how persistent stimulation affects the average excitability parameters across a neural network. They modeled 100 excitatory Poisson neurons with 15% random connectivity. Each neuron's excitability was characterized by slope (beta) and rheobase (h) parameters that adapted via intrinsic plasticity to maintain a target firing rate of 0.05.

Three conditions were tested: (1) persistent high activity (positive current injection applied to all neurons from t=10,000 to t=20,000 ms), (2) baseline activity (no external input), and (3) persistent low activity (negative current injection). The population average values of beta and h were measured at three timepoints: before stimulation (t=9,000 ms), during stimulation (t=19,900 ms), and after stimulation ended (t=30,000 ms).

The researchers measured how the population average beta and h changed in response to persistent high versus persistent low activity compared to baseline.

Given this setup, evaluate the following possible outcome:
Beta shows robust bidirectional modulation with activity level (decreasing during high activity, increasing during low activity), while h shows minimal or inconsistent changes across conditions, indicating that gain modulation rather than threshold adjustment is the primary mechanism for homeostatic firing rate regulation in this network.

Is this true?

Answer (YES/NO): NO